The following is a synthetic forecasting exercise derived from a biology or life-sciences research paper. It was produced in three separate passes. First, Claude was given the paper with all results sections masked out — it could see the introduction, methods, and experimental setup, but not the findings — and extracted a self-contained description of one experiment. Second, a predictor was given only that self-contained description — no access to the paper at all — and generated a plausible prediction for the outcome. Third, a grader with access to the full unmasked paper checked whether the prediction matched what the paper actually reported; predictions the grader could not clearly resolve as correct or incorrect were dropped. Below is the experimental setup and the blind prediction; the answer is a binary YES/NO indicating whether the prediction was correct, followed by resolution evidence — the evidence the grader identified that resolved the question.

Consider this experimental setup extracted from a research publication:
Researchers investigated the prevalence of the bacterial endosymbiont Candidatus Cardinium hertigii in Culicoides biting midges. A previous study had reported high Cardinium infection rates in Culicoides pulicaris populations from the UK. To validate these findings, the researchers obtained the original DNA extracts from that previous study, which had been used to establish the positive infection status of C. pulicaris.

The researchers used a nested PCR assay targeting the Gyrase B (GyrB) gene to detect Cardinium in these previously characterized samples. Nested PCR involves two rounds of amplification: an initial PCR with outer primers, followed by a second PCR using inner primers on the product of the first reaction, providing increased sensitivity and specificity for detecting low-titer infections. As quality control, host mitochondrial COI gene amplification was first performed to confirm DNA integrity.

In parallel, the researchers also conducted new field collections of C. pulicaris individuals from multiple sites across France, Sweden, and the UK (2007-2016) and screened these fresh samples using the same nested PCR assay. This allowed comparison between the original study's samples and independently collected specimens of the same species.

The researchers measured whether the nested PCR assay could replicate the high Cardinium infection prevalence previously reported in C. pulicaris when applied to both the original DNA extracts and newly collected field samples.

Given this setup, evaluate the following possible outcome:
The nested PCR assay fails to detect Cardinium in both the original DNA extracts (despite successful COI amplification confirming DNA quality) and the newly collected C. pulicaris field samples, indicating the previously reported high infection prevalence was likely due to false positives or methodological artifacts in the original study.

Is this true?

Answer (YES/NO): NO